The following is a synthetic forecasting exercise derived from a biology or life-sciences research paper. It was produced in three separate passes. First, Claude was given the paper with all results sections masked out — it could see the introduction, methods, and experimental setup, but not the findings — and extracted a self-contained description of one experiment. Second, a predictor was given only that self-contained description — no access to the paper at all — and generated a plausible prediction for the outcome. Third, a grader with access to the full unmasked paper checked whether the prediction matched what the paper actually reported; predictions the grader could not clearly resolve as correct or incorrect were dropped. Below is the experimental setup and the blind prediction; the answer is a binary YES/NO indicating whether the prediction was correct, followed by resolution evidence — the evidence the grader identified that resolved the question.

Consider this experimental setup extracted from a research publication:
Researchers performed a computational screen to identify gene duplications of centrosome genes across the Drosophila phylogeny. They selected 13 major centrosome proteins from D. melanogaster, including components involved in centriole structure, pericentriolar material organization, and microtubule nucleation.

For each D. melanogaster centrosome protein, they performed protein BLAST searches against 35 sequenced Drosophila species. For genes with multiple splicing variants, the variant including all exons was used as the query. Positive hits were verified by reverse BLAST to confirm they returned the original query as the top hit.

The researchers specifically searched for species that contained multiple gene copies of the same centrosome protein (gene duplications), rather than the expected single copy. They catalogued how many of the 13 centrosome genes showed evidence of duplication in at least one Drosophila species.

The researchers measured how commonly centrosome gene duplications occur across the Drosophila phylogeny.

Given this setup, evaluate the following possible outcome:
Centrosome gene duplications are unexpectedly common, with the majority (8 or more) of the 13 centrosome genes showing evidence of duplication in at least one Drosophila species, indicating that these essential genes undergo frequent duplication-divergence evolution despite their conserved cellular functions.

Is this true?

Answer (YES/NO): NO